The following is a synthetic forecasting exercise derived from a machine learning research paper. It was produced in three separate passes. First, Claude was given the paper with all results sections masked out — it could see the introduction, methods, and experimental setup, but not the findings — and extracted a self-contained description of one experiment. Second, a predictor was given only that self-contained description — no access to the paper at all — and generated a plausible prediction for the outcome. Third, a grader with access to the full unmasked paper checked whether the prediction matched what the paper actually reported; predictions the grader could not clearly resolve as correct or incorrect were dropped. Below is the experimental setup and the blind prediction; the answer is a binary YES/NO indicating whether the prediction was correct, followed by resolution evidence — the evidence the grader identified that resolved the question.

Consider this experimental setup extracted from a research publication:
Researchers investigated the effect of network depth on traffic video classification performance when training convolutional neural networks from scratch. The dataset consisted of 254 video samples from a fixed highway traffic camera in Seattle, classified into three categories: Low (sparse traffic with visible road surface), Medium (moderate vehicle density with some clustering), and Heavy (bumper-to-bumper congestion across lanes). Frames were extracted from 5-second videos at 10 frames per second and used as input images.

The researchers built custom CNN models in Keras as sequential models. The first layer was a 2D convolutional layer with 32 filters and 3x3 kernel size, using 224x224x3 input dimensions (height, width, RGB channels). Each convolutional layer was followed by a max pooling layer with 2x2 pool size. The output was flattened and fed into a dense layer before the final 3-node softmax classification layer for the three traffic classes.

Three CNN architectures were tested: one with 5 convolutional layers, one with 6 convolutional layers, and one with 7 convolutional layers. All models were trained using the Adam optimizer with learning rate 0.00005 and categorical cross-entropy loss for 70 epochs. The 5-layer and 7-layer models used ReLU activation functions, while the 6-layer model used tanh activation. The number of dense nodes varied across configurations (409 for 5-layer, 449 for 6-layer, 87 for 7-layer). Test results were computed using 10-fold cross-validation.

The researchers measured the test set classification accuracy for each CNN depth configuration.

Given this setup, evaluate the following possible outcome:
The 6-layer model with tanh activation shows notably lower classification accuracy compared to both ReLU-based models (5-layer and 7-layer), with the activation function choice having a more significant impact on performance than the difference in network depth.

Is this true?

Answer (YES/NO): YES